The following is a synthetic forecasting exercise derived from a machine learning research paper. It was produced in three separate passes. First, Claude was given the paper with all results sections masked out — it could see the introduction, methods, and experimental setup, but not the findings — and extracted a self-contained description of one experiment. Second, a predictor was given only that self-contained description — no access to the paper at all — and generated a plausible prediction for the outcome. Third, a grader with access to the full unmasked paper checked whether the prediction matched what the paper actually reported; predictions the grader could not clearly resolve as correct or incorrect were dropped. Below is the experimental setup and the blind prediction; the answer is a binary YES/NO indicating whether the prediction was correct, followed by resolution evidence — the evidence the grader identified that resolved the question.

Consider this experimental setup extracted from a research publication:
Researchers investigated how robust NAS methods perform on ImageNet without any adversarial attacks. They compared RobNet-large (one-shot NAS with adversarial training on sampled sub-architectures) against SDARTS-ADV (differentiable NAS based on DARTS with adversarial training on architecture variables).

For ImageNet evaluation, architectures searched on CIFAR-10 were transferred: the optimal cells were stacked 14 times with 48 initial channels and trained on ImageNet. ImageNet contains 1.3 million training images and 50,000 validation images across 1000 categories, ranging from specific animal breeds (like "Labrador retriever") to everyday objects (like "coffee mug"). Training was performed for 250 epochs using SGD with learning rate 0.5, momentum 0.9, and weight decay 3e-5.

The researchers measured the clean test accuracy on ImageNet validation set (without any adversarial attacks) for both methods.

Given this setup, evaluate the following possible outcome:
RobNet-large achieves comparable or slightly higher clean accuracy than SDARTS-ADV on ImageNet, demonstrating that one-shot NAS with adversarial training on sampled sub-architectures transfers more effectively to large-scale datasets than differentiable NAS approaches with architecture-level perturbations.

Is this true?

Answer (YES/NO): NO